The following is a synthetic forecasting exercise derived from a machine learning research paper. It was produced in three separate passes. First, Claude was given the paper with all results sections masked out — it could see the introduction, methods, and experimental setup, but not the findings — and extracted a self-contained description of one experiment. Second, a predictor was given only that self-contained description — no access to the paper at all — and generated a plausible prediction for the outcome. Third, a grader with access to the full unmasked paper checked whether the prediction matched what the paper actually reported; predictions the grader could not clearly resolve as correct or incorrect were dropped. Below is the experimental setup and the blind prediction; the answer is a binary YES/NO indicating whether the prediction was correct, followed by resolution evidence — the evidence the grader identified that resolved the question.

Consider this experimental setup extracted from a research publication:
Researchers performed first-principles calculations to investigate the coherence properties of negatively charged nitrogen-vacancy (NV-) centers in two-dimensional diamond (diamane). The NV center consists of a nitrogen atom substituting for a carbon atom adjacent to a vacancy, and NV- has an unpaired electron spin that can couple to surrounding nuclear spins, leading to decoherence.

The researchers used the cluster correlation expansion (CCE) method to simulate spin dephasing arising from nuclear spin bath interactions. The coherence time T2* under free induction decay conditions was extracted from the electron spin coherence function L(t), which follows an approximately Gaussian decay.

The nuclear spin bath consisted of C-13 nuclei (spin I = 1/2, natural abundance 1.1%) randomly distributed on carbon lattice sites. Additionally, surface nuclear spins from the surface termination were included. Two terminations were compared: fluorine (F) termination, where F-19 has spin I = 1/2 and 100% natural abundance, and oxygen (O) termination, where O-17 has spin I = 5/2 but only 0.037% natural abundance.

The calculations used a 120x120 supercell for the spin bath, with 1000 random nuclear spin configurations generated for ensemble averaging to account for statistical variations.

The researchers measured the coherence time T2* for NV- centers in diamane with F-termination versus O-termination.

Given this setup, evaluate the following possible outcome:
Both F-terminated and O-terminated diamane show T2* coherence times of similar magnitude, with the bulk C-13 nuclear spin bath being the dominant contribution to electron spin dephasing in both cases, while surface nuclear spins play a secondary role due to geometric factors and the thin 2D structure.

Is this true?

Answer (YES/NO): NO